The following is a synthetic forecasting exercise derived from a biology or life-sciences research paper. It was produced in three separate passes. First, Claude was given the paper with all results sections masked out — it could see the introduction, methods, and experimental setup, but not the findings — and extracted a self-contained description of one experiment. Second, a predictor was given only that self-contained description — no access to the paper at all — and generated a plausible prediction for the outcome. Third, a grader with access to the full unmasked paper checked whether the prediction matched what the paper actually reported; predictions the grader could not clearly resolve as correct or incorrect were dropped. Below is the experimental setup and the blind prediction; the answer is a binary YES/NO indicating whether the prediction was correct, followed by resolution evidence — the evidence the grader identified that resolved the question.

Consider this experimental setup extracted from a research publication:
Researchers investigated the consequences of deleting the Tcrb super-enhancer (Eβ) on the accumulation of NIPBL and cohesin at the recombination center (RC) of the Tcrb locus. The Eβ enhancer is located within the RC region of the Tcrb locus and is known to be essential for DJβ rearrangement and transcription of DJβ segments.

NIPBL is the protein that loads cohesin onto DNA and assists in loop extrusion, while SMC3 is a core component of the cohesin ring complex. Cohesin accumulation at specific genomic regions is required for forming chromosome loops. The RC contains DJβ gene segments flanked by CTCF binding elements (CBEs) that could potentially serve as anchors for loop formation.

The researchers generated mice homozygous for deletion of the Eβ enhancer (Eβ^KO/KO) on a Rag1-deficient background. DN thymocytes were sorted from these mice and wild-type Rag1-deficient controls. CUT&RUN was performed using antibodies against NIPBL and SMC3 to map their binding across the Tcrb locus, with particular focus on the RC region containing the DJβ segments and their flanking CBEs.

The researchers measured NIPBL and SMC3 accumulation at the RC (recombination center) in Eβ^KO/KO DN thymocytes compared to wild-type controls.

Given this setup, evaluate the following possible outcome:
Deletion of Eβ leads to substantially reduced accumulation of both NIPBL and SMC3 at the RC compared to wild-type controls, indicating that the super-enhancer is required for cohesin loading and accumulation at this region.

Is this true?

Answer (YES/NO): YES